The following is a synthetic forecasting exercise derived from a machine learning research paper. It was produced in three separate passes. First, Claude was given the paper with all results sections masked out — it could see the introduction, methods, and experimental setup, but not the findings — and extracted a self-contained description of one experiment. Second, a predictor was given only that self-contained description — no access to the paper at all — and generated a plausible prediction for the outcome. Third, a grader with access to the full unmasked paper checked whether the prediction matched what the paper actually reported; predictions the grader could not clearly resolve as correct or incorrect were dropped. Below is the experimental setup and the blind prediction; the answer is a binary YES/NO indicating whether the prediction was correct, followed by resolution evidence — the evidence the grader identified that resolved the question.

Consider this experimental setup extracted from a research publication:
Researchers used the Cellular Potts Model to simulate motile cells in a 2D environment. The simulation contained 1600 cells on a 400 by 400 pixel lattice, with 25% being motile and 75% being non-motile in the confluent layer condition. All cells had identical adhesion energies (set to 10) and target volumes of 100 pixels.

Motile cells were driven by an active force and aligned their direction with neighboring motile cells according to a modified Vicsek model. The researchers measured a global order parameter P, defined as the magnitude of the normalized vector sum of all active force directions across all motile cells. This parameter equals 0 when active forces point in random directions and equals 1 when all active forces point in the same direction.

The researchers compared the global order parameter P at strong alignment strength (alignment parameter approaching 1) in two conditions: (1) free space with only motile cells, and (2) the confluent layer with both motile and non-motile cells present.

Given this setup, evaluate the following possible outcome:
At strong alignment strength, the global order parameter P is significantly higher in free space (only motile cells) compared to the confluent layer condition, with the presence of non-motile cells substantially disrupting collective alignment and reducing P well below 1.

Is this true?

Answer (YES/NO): NO